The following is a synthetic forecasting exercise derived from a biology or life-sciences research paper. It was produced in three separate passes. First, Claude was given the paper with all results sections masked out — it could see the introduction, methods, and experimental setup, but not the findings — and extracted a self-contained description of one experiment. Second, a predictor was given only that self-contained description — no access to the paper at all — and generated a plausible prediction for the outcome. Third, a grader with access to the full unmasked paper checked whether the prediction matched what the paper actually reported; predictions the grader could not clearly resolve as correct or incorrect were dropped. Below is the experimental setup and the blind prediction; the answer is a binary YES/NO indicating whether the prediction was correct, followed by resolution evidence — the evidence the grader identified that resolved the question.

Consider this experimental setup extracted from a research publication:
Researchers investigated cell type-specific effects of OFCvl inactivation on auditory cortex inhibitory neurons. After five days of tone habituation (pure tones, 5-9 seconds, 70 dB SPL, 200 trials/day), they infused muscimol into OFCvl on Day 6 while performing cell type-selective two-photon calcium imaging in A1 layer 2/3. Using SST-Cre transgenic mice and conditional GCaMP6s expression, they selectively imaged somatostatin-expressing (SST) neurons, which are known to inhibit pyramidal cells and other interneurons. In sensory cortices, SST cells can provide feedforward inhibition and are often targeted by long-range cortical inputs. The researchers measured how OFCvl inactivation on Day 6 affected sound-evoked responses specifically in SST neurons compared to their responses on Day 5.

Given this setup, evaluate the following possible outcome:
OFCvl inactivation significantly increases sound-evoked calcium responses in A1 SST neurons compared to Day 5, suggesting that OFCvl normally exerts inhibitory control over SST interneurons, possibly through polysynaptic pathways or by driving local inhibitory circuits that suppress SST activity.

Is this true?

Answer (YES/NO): NO